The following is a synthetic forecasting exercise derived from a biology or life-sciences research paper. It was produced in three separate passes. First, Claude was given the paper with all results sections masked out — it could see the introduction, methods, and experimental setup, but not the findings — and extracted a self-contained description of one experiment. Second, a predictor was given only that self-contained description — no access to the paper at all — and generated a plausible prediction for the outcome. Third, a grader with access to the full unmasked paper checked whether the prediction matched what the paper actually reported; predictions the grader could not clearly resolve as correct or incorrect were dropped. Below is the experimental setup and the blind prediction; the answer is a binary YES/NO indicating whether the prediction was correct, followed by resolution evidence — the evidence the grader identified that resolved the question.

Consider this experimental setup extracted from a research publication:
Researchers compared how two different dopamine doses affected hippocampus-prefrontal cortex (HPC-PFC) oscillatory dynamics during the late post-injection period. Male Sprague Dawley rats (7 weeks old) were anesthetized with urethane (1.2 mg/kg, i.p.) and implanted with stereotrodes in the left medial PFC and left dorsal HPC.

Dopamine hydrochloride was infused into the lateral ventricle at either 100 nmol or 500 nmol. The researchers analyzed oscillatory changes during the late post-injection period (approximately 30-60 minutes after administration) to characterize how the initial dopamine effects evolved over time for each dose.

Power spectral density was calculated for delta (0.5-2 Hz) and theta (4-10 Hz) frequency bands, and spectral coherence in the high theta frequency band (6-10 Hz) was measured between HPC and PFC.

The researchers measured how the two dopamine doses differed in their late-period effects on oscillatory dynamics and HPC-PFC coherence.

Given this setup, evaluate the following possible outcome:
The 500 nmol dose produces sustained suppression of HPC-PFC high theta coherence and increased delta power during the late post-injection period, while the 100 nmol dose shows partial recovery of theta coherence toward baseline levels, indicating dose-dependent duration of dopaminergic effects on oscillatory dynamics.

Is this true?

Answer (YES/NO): NO